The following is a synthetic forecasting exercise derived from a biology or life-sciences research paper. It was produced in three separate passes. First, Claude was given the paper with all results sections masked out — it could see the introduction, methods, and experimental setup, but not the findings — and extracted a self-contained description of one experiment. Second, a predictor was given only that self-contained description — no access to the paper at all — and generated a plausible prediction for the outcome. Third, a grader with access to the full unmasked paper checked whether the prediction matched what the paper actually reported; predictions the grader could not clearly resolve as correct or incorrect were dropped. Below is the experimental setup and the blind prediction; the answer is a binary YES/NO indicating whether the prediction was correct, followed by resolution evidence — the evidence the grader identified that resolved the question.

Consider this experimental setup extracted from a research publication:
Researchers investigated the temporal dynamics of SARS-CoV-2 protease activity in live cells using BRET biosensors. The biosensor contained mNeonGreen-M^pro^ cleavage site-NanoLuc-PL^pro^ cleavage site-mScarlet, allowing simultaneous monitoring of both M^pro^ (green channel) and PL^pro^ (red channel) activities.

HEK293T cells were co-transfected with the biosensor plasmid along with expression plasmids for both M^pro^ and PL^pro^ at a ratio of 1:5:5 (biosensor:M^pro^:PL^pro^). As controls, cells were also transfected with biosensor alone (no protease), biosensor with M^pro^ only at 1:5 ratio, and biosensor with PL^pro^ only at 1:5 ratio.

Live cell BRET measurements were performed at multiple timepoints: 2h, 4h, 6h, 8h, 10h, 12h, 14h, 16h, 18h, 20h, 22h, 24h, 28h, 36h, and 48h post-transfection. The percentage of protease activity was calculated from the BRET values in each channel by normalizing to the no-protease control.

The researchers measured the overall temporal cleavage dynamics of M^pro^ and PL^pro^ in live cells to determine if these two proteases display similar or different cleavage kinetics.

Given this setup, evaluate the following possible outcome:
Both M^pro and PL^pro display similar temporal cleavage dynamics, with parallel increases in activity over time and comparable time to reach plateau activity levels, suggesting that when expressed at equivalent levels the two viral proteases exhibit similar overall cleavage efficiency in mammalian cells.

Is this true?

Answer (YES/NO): YES